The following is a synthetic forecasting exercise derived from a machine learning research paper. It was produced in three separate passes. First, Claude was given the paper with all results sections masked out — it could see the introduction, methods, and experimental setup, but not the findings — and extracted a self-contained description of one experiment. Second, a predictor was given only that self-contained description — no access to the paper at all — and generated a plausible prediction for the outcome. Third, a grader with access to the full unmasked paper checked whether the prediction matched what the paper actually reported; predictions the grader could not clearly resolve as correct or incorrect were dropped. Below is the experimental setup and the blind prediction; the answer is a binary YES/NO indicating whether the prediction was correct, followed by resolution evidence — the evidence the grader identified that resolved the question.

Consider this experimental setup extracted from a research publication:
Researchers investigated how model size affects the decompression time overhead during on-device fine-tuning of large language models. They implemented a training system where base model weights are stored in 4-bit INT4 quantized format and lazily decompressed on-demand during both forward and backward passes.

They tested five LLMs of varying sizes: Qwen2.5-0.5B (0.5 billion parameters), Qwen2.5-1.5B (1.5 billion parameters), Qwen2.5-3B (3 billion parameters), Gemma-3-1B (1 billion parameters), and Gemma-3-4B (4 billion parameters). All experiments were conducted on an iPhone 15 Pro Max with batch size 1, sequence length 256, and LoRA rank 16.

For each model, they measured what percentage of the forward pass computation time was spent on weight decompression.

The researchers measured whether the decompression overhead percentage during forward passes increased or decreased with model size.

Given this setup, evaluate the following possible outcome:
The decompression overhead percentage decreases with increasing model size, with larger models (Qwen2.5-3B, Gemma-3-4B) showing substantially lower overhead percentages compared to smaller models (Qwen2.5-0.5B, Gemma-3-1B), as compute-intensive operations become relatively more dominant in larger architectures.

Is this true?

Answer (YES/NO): NO